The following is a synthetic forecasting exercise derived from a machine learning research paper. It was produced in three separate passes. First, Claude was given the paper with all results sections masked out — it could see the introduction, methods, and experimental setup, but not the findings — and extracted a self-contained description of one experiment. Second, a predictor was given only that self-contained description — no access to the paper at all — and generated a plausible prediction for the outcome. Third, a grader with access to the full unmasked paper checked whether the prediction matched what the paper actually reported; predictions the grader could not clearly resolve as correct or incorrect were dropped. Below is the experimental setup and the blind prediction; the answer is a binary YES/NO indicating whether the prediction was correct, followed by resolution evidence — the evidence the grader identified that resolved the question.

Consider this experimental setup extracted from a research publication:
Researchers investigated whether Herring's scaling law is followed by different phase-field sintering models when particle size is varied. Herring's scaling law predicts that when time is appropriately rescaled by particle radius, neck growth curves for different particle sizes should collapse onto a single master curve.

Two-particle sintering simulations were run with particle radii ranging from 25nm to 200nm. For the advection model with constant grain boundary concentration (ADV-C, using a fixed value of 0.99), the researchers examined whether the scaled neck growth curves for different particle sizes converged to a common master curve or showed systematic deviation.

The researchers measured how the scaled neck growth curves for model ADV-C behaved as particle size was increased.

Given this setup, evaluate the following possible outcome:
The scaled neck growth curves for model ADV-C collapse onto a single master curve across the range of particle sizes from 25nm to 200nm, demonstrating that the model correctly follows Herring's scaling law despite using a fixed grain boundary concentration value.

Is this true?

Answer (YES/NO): NO